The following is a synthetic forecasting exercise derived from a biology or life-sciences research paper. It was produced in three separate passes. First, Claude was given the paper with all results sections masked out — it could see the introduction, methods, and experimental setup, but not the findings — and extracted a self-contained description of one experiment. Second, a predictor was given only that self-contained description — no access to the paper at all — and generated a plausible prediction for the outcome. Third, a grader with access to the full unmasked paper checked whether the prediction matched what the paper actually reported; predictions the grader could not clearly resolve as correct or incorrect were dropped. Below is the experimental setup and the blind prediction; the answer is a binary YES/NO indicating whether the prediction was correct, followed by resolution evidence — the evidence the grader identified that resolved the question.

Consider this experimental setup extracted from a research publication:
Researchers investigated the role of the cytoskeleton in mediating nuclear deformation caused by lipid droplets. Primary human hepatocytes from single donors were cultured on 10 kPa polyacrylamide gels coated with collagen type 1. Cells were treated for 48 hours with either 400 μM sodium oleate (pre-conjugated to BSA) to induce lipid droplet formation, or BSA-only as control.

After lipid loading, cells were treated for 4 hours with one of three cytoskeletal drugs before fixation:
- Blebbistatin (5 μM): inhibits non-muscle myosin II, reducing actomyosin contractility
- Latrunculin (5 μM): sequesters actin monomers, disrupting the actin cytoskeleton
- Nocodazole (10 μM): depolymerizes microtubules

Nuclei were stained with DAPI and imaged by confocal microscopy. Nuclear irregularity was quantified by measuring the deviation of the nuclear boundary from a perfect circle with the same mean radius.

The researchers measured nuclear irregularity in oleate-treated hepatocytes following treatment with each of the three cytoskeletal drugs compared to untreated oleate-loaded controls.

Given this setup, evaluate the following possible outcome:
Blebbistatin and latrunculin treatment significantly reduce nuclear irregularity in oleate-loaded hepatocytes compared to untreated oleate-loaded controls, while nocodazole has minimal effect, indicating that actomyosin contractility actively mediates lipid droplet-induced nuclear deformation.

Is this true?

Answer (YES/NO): NO